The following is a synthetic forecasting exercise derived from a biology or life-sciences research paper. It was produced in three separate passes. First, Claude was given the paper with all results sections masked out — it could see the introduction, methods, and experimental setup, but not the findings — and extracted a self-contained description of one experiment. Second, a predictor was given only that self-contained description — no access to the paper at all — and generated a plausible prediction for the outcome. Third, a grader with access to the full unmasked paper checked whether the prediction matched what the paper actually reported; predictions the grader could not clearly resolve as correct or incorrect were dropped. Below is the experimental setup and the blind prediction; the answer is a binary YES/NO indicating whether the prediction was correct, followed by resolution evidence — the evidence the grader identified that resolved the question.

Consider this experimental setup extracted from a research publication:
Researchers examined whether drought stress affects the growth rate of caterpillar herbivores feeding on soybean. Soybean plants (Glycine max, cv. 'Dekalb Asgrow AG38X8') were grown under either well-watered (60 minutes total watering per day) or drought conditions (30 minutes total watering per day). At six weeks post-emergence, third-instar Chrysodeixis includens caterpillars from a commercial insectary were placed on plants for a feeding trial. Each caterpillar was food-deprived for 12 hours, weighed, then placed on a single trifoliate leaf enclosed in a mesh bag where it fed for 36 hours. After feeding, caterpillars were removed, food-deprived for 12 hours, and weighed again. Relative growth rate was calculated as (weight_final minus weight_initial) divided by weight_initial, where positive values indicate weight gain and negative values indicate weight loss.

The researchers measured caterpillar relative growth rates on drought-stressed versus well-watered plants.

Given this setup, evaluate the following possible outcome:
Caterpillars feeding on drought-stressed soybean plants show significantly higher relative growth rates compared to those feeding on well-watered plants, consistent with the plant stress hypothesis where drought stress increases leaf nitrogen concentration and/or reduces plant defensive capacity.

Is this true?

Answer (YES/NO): NO